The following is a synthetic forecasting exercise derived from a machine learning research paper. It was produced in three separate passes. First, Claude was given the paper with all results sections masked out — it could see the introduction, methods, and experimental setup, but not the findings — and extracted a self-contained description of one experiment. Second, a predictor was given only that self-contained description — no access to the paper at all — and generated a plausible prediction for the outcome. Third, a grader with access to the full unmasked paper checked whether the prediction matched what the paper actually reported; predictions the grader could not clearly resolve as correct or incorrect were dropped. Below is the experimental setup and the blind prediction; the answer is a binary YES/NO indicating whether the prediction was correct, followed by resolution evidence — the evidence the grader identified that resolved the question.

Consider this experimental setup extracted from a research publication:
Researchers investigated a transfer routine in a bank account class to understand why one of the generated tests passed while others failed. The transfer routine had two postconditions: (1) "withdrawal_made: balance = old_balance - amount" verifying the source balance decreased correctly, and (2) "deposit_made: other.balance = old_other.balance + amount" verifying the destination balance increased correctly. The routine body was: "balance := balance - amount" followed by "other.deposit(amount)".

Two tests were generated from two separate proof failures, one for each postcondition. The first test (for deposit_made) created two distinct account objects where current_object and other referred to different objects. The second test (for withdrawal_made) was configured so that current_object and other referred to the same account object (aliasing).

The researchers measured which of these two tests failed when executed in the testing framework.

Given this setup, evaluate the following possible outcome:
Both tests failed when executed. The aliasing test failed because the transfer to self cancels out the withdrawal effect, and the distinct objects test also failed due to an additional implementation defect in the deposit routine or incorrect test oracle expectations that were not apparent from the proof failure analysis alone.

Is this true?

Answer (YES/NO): NO